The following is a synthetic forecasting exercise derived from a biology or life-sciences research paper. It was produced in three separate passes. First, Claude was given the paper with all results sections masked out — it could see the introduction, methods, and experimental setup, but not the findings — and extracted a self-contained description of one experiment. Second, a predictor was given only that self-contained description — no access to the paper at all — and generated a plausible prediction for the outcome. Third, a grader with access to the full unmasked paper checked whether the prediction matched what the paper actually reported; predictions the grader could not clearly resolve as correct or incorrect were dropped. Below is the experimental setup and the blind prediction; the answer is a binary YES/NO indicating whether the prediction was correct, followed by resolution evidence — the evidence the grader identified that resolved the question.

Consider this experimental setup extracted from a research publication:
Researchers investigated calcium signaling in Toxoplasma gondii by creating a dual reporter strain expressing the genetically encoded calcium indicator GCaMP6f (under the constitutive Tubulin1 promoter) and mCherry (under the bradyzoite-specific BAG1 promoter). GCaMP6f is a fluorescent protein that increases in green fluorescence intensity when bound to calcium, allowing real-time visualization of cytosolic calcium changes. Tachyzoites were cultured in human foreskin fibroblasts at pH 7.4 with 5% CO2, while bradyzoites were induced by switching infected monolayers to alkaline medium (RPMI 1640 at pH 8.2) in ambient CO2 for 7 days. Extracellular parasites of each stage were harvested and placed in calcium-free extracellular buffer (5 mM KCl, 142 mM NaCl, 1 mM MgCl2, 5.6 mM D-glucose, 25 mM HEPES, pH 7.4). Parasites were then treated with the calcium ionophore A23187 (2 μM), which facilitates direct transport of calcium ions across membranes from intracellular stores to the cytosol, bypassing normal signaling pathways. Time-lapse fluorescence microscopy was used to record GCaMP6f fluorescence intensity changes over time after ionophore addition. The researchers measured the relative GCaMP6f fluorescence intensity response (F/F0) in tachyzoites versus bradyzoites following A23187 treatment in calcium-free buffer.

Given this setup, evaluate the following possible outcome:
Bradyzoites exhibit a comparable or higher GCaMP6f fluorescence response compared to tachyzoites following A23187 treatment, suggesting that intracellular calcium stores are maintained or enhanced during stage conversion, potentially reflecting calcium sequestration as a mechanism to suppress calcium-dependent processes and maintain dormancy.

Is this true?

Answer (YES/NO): NO